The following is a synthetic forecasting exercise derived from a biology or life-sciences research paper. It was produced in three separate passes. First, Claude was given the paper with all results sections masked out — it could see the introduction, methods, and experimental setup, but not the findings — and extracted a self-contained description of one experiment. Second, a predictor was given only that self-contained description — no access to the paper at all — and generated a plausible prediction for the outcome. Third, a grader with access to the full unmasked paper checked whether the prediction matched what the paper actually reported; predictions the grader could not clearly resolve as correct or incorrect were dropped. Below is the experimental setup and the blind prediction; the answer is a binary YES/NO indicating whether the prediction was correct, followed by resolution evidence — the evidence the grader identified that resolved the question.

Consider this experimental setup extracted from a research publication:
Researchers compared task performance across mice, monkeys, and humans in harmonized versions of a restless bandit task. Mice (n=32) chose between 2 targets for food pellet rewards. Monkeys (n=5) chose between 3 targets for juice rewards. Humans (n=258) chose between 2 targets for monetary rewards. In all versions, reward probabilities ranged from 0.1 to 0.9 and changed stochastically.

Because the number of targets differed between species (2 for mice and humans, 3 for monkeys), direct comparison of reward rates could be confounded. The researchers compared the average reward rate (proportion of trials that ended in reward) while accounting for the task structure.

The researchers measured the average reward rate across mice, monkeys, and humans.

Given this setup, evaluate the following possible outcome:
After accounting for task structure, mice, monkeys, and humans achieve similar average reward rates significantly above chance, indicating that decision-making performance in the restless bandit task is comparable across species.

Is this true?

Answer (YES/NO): NO